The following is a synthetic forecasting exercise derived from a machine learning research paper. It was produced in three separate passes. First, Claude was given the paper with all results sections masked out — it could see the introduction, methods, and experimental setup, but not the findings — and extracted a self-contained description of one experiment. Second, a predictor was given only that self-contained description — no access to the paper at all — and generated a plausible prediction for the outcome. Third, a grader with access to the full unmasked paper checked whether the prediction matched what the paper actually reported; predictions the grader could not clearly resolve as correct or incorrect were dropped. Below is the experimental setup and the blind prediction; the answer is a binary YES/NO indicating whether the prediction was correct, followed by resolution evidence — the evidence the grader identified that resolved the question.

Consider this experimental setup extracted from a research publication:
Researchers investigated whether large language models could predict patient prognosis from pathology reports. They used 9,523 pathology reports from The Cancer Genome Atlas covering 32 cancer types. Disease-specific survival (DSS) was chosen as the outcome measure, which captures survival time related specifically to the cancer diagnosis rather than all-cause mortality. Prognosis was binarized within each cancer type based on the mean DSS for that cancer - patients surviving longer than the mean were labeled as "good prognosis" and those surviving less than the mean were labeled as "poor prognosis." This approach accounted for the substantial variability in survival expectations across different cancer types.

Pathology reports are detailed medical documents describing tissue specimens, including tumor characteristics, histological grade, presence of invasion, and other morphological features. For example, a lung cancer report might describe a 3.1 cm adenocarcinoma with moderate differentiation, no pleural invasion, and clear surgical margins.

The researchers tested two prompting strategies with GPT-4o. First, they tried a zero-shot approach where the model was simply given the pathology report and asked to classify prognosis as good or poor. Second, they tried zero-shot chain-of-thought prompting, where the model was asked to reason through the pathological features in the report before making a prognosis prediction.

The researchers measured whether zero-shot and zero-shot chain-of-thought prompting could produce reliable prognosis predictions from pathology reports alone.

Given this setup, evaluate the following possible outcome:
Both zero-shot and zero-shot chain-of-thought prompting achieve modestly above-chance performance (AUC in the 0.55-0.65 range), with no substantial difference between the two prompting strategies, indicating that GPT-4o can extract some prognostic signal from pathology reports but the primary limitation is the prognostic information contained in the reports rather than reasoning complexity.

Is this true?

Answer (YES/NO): NO